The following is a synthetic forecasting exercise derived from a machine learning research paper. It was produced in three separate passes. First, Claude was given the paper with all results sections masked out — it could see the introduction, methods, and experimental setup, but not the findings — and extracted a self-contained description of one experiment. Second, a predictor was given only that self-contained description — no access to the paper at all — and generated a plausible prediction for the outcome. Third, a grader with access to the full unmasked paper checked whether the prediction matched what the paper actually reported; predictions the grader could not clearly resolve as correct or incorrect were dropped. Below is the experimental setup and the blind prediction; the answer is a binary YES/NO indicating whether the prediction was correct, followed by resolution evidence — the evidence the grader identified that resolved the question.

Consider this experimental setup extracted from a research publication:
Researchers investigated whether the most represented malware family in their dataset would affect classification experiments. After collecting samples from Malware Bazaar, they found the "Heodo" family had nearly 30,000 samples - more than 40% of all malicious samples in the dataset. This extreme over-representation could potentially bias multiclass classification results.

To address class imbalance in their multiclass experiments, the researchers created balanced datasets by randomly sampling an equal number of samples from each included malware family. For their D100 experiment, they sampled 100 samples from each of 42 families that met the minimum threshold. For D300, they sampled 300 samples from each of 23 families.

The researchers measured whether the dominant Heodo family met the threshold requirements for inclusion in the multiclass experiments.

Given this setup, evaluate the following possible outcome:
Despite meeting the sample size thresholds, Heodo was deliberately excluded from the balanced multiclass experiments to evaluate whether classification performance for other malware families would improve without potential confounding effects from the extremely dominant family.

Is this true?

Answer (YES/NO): NO